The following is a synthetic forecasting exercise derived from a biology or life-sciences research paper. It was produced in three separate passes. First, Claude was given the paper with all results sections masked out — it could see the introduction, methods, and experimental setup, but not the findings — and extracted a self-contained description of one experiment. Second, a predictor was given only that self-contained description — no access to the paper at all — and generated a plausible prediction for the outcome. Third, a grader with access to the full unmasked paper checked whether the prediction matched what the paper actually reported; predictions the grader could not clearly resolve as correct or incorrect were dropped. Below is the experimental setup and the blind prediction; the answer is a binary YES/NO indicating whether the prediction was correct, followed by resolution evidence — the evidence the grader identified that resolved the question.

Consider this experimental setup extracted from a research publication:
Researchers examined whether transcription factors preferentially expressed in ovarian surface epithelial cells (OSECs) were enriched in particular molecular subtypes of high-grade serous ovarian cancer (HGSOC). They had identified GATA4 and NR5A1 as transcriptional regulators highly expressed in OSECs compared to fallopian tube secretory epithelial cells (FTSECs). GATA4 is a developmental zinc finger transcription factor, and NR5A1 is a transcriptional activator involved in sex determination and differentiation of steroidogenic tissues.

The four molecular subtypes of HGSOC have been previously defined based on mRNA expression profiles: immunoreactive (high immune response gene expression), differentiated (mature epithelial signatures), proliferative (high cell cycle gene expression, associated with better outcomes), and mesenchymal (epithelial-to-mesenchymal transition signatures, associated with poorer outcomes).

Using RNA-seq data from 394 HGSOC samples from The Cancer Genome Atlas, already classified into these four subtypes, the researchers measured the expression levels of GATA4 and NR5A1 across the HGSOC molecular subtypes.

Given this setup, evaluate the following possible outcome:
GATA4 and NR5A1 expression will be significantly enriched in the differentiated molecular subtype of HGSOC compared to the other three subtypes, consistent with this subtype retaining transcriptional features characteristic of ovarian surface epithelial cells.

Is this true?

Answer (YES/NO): NO